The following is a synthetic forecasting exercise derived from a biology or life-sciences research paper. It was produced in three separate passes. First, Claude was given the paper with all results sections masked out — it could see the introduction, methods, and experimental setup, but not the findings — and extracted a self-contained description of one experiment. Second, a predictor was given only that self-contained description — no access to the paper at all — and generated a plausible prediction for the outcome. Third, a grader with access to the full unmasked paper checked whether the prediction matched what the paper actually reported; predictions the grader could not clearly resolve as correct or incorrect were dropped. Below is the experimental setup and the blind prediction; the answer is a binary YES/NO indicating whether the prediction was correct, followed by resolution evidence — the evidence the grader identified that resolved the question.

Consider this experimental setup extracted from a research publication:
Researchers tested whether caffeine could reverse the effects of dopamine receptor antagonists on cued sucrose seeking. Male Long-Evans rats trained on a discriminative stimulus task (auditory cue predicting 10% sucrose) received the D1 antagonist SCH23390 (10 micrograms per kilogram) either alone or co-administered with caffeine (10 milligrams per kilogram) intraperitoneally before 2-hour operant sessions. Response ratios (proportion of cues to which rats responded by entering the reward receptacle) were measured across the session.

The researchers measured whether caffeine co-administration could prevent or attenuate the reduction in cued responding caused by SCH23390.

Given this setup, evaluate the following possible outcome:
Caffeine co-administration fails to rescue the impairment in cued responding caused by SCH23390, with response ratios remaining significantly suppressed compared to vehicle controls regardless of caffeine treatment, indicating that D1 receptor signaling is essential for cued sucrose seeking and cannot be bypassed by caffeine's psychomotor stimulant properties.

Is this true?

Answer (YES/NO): NO